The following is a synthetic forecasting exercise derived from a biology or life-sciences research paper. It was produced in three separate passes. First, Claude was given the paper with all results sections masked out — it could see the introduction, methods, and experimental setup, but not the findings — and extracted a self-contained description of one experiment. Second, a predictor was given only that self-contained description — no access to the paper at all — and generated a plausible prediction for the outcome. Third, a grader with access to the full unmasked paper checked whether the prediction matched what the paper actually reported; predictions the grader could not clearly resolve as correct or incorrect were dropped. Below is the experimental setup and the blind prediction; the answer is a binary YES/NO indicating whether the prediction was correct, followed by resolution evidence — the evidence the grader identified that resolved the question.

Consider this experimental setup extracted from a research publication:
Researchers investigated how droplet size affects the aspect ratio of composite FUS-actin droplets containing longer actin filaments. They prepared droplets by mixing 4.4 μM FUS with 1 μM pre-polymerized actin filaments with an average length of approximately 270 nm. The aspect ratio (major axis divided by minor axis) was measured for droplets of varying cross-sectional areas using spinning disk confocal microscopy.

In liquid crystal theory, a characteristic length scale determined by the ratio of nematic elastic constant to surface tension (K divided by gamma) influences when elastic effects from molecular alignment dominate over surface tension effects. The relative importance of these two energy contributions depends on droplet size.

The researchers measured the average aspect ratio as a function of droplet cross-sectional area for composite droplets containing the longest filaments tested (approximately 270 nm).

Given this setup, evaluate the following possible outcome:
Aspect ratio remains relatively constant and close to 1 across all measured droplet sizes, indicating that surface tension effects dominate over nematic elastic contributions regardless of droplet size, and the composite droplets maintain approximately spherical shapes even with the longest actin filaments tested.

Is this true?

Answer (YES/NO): NO